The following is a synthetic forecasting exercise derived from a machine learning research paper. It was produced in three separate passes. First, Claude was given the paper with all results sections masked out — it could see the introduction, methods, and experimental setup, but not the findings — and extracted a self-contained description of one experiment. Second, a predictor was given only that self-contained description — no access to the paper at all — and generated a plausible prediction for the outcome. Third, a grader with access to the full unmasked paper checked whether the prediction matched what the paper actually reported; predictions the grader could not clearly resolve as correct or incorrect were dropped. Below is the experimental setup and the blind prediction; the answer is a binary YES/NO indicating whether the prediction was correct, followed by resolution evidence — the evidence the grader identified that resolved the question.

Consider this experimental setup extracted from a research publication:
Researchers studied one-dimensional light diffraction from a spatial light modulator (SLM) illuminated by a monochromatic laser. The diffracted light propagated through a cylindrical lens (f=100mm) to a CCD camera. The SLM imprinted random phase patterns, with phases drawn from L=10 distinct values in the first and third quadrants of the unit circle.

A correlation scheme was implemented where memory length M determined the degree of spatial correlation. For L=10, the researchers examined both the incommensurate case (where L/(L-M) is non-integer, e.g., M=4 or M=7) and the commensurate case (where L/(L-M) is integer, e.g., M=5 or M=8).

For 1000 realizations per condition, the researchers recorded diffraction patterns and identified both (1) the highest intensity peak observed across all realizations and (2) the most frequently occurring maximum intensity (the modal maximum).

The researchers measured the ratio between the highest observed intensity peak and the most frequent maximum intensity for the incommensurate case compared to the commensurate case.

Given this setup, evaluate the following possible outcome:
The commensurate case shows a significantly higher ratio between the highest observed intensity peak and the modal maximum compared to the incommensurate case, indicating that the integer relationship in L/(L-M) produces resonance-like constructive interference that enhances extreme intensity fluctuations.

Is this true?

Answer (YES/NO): YES